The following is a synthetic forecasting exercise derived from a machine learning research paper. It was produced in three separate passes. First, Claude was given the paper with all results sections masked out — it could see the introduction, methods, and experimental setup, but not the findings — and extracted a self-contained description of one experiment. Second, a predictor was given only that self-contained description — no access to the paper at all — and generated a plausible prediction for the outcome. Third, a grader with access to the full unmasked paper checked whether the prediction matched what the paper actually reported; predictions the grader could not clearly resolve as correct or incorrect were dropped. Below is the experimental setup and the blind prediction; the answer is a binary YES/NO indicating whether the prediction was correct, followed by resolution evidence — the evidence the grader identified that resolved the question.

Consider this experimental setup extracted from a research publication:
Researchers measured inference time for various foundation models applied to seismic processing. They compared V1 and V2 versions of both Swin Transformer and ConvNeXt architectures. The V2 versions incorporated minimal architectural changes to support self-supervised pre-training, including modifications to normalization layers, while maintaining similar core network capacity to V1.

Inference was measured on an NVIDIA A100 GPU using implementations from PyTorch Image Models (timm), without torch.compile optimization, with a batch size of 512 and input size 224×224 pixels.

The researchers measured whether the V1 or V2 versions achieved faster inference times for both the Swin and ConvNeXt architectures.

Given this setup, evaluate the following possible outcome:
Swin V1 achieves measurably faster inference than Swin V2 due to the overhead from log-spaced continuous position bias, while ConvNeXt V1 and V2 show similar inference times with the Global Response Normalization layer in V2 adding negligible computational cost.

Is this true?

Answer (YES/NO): NO